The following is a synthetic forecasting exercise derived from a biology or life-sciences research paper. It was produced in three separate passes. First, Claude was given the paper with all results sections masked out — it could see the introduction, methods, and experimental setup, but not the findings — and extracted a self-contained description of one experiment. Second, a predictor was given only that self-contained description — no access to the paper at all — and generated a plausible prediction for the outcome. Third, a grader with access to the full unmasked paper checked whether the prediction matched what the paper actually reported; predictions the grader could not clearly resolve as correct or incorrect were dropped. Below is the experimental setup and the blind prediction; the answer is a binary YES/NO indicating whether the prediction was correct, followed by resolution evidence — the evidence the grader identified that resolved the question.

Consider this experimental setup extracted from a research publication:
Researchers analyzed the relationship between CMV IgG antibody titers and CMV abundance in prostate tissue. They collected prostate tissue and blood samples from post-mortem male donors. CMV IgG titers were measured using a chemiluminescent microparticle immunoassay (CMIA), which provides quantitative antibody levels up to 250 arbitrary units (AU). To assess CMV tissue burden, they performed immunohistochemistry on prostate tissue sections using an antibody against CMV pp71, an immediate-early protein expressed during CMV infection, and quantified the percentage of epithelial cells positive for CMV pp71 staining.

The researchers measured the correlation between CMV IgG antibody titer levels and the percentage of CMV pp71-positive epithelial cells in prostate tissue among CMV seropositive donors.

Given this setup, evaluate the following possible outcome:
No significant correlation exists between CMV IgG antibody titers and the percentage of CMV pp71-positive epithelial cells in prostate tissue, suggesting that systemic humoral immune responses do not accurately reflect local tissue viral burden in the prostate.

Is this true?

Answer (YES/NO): YES